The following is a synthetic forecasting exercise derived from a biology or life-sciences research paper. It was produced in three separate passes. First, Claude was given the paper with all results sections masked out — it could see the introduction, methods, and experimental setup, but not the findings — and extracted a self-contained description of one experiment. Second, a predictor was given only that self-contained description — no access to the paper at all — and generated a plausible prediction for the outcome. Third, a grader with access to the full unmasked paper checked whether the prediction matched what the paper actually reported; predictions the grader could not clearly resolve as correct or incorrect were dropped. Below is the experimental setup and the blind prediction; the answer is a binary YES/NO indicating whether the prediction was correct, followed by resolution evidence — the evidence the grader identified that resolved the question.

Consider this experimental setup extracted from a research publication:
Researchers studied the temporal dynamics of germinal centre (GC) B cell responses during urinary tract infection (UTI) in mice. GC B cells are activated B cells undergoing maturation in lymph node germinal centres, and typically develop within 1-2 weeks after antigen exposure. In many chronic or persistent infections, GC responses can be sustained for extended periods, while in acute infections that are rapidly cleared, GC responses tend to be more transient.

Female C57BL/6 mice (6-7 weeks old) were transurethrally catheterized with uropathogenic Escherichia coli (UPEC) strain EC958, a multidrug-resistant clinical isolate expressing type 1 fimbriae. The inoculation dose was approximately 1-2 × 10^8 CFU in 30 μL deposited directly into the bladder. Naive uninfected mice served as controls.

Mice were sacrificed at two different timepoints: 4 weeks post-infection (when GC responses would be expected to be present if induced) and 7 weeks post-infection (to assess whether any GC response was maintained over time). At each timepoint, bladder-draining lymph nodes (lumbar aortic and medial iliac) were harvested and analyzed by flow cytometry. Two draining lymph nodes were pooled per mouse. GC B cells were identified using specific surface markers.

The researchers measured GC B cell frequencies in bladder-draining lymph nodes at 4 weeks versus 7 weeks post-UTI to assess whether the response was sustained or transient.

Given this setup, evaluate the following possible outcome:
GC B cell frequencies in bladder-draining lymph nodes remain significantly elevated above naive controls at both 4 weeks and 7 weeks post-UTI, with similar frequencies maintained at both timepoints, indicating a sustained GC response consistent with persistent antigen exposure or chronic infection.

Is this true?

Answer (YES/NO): NO